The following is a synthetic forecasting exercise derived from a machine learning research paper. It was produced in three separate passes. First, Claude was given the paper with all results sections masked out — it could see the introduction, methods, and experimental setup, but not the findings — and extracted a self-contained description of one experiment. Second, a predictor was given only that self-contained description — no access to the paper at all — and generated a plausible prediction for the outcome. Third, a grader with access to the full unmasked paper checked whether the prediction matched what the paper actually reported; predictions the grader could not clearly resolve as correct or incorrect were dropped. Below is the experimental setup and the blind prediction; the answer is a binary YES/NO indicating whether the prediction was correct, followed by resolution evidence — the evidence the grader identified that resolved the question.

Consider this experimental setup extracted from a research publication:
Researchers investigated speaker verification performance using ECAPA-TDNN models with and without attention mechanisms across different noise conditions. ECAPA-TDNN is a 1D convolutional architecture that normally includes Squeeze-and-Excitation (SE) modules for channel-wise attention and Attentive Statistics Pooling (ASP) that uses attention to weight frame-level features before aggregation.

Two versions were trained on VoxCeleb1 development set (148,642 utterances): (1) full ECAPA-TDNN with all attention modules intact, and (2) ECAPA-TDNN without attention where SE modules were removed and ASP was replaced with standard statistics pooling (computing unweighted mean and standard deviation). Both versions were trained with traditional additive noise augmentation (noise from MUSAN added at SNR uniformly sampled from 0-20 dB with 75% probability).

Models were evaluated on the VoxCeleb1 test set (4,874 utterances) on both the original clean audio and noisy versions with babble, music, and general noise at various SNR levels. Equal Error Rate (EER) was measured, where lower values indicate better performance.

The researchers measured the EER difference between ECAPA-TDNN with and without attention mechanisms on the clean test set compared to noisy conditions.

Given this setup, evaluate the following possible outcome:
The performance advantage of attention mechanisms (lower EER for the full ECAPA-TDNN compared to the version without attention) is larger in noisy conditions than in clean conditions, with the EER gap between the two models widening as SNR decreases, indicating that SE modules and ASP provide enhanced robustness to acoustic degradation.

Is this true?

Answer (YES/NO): YES